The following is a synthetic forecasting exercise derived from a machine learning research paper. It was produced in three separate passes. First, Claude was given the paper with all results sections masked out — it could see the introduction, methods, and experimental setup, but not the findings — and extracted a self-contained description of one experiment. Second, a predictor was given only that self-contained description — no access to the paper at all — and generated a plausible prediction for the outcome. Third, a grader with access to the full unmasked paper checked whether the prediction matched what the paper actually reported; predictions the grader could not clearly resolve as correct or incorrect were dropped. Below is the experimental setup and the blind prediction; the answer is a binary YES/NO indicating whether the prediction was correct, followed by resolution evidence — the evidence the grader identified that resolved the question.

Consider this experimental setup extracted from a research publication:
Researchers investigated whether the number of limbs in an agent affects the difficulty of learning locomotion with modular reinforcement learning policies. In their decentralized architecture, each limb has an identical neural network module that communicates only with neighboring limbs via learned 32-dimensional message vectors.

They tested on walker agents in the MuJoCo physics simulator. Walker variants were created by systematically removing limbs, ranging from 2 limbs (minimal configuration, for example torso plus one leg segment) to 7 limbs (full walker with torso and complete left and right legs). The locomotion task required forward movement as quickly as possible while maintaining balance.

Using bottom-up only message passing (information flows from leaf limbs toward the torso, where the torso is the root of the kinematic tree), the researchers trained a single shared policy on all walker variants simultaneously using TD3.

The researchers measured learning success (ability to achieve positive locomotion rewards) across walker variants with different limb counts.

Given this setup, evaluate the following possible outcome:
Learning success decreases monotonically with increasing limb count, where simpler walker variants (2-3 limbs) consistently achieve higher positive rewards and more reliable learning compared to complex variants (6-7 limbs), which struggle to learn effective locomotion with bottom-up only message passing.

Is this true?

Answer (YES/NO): NO